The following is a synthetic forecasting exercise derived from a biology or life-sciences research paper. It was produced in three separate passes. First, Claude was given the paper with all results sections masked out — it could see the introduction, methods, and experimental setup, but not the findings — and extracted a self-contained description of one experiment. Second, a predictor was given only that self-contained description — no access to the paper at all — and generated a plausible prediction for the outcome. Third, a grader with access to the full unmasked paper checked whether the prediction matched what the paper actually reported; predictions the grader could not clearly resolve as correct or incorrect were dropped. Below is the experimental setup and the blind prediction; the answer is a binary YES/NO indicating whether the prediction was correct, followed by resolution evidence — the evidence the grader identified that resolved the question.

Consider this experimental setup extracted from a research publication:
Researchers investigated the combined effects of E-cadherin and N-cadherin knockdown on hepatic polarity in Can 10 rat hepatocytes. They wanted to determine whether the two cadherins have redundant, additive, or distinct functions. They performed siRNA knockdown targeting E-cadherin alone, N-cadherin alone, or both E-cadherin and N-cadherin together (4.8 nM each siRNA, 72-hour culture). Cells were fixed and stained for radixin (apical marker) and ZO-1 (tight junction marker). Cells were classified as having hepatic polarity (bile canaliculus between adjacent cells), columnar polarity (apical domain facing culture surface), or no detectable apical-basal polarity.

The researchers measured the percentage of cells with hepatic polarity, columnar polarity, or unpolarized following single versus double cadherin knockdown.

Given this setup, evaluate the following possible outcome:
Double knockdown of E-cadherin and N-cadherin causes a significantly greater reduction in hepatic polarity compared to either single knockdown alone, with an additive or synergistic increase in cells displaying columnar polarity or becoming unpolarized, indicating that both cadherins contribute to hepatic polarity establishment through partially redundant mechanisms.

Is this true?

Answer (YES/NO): NO